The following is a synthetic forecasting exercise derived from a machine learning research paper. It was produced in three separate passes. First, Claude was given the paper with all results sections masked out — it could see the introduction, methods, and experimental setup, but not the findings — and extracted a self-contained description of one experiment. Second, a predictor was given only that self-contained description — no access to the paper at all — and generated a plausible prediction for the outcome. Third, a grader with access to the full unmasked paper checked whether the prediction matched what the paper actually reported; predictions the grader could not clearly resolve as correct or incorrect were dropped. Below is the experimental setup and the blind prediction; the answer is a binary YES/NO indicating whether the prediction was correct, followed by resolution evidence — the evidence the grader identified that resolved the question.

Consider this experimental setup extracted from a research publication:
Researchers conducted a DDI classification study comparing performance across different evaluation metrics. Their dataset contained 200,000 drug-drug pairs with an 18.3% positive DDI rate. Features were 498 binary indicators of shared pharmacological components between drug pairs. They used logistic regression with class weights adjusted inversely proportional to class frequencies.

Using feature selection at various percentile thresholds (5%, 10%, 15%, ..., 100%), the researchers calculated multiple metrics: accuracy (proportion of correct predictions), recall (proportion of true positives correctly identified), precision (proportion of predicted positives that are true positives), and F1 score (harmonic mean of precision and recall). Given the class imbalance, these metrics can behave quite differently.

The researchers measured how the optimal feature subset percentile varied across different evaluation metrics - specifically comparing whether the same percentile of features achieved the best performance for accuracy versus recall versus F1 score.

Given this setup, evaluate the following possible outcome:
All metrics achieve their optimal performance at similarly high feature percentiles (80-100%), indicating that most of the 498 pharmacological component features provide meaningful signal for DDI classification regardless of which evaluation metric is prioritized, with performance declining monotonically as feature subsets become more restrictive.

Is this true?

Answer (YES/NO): NO